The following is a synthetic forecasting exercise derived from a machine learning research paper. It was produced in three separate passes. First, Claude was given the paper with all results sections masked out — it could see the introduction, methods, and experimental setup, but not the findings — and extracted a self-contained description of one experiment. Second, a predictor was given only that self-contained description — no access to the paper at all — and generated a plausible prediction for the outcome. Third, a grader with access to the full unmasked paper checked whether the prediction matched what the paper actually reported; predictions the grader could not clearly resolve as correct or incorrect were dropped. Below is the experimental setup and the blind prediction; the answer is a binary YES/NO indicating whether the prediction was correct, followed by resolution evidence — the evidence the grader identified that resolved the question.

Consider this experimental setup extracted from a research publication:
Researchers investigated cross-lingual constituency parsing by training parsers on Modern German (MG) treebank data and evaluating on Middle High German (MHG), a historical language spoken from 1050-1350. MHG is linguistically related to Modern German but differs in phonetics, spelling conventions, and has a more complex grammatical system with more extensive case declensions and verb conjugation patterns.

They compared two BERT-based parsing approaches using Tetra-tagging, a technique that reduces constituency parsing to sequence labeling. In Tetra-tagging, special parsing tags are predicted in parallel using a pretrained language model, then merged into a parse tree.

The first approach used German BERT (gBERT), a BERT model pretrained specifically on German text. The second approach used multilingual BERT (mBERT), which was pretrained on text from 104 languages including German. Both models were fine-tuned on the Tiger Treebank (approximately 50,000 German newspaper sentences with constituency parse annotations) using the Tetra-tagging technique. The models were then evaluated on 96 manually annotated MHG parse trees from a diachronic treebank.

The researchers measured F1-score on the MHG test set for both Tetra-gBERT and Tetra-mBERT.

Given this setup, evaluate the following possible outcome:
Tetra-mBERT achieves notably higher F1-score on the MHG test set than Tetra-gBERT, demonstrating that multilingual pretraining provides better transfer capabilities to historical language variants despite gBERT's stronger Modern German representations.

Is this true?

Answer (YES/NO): NO